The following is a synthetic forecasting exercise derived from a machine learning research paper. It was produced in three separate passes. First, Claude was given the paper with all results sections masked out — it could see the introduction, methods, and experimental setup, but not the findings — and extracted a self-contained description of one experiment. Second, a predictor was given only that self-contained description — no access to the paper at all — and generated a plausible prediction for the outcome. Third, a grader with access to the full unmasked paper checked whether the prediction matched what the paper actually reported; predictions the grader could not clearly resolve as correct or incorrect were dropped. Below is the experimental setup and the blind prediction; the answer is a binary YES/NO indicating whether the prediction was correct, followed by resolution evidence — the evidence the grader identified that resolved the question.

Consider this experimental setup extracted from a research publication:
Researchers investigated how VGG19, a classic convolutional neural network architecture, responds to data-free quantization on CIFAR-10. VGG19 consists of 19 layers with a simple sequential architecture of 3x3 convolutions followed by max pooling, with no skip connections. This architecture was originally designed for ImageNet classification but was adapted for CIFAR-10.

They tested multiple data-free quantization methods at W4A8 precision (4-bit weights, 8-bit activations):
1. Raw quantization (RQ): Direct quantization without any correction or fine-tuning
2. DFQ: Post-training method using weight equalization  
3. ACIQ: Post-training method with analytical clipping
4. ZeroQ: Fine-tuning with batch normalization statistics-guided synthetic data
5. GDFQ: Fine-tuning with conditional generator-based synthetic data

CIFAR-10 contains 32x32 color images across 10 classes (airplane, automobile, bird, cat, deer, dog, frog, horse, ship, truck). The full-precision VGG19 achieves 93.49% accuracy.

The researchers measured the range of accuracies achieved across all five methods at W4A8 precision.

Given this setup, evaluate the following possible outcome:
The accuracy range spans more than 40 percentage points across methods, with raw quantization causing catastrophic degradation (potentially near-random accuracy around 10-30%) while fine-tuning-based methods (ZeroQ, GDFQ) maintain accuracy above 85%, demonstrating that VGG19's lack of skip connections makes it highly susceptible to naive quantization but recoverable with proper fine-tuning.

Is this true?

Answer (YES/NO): NO